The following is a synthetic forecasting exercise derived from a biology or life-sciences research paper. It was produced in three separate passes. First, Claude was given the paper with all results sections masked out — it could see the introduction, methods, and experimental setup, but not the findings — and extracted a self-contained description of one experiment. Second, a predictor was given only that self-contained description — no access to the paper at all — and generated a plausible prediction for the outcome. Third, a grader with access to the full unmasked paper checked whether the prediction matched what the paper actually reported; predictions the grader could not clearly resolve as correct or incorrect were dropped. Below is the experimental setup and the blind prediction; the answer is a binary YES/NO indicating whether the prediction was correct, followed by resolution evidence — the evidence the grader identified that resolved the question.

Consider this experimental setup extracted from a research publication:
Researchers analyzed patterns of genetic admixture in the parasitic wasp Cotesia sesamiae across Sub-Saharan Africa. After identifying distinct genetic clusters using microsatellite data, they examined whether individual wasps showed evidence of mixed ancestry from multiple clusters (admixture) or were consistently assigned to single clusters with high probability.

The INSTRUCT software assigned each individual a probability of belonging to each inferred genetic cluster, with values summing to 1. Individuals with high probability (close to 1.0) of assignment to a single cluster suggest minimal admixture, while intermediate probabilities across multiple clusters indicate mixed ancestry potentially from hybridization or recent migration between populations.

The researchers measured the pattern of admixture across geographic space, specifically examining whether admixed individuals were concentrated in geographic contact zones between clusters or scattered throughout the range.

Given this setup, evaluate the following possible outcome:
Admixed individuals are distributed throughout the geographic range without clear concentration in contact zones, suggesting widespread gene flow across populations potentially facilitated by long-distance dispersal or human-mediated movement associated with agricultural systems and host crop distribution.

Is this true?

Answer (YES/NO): NO